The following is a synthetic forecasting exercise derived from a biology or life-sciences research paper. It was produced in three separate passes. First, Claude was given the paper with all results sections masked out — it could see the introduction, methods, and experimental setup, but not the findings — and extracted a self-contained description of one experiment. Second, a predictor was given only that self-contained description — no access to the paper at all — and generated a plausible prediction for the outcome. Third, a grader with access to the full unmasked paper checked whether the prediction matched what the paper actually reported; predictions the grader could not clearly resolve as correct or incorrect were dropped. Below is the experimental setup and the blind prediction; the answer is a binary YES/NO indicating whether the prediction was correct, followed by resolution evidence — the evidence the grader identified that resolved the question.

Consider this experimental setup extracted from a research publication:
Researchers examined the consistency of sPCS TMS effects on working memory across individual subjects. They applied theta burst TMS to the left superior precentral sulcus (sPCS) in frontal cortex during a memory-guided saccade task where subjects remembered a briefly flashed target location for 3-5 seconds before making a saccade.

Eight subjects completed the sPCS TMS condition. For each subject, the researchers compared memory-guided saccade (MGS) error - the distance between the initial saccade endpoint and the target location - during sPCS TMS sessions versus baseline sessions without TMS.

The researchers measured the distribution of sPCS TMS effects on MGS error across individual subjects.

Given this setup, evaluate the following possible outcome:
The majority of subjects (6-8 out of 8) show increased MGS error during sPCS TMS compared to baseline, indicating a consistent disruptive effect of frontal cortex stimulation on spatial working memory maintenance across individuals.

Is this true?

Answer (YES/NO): YES